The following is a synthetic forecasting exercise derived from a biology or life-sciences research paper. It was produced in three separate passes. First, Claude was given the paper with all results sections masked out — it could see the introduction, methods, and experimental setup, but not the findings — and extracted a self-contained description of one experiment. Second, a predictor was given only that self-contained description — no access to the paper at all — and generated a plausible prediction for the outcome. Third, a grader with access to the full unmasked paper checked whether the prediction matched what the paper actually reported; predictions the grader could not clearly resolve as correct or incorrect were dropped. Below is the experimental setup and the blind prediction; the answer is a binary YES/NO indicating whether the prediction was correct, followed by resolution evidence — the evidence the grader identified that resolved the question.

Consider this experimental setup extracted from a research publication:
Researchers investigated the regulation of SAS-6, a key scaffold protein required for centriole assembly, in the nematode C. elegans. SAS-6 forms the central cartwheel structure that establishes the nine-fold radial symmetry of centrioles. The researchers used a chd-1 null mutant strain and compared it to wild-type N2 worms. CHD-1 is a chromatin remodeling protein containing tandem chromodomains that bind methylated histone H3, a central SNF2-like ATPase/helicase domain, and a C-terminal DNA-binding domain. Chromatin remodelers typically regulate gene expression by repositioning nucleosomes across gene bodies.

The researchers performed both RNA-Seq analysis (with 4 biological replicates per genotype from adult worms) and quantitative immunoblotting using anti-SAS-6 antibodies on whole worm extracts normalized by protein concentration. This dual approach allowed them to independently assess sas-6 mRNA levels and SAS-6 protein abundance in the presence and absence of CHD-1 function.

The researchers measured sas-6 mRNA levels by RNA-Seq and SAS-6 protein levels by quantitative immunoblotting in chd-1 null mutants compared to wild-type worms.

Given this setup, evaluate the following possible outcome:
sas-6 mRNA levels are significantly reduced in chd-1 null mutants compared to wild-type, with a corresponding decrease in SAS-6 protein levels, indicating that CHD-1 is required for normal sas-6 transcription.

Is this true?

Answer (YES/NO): NO